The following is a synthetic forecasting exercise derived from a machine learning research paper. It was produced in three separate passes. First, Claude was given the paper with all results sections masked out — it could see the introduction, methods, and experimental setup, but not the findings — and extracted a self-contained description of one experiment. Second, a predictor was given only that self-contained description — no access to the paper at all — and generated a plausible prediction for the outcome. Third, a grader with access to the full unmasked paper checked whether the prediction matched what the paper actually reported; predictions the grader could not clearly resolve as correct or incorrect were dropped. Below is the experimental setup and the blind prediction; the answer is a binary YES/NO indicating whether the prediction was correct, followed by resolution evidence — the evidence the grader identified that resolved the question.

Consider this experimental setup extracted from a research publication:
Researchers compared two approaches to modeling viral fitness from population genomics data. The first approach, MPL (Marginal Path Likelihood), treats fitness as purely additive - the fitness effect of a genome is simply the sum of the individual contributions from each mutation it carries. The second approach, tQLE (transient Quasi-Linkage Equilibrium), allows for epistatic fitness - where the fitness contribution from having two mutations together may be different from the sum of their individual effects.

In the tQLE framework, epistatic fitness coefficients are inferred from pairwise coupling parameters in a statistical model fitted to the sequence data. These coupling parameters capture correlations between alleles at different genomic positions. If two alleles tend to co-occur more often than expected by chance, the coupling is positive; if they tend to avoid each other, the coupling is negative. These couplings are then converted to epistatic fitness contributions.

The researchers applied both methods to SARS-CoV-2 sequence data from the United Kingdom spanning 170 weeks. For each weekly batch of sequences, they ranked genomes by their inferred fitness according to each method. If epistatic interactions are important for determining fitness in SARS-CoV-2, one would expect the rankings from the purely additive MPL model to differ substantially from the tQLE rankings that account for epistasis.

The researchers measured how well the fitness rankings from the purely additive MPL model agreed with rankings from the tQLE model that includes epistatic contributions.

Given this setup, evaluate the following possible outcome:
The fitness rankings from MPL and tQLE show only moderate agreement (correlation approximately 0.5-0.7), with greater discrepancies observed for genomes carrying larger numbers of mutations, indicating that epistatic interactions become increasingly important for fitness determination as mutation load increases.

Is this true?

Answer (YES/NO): NO